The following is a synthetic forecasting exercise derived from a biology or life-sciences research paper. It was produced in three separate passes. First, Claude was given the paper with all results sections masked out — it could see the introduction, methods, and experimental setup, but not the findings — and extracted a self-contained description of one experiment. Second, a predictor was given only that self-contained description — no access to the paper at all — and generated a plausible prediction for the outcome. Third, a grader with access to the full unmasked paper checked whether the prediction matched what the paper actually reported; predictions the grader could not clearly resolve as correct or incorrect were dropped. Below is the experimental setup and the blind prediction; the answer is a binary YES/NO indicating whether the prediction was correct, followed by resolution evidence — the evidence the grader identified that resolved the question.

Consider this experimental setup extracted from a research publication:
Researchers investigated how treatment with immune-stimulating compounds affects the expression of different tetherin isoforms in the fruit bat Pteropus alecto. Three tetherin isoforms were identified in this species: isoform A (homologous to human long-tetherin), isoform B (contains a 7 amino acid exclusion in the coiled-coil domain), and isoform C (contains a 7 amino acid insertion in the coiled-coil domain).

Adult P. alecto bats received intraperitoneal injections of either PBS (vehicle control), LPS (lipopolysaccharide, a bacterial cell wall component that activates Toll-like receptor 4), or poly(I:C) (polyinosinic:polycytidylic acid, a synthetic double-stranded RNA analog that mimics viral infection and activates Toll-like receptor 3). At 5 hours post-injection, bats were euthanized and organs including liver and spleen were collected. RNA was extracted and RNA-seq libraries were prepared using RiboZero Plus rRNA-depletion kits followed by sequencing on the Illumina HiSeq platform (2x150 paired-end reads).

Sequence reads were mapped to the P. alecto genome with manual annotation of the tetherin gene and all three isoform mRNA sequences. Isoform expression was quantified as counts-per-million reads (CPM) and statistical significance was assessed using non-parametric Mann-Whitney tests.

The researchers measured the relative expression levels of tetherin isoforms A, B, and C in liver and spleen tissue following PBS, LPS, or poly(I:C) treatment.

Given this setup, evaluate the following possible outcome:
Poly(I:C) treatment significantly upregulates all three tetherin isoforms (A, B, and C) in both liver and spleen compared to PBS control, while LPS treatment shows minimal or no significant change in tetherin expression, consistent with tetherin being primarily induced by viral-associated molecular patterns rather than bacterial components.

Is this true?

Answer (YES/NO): NO